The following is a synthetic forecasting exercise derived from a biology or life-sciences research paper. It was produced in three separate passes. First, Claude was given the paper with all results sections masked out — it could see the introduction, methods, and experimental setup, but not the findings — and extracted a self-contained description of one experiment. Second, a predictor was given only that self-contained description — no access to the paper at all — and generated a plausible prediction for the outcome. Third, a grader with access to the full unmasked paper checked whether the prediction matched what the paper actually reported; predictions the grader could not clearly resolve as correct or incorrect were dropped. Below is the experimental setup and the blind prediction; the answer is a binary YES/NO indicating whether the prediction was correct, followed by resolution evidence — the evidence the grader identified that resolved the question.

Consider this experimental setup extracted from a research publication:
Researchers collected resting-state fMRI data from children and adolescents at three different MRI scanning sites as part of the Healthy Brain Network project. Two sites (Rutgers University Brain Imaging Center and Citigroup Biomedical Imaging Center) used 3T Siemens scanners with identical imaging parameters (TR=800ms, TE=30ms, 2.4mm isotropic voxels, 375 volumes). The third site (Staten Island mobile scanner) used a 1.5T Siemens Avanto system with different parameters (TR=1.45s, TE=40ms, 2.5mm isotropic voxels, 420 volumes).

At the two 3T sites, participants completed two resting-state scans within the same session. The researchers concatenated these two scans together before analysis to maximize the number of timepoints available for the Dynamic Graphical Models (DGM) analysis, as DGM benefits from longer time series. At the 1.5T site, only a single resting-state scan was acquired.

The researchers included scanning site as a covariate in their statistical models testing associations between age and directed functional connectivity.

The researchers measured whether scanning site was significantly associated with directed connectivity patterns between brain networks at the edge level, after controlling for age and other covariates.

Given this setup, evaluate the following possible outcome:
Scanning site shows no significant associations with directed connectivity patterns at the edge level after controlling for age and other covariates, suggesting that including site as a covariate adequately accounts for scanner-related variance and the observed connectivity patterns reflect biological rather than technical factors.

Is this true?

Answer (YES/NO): NO